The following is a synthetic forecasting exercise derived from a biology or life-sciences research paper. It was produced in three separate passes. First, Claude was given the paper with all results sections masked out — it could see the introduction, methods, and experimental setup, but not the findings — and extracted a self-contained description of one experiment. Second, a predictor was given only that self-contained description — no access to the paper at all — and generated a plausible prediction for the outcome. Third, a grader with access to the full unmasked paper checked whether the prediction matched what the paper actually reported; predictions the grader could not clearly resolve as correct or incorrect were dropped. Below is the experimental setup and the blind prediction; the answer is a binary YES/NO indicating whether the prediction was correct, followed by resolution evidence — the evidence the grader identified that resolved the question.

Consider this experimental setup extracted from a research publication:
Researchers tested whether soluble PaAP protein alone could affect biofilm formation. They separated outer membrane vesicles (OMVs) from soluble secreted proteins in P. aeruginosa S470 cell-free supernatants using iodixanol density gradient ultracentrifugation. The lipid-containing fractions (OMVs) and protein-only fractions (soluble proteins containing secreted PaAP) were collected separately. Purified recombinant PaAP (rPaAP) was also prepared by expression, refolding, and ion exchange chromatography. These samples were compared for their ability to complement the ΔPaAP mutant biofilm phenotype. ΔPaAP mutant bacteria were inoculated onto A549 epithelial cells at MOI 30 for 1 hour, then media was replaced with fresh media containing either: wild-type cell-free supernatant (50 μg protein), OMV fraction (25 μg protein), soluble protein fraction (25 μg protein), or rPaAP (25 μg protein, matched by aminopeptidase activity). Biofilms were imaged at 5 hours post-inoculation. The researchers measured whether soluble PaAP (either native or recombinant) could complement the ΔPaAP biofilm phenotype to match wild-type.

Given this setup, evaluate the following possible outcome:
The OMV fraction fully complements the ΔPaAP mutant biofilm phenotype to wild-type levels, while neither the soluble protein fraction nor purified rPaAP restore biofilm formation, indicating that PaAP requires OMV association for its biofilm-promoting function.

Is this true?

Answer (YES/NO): NO